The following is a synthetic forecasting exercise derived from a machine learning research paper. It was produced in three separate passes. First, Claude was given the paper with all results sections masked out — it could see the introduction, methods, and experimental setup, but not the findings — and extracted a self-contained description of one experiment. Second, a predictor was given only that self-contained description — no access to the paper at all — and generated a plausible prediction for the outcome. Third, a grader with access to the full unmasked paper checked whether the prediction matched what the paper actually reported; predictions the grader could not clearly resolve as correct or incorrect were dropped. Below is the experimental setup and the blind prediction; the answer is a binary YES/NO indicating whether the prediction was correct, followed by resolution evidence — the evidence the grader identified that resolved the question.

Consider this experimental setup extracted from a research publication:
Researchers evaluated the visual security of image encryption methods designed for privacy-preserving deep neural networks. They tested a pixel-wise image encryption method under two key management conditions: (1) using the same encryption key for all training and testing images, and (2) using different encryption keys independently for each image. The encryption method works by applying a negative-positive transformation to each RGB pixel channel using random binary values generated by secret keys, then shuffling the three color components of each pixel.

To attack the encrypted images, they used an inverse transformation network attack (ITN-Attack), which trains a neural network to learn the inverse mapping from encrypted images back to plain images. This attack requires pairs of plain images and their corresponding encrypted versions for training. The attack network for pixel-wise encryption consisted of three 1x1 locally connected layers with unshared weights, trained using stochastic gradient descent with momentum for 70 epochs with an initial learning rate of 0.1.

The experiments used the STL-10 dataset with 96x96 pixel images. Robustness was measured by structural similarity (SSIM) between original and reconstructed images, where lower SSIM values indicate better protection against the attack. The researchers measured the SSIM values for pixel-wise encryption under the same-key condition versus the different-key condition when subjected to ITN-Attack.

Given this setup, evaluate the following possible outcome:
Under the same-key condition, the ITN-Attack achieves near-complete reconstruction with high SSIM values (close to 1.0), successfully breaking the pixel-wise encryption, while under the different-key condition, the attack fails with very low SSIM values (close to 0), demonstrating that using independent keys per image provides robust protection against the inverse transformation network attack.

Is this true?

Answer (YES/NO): NO